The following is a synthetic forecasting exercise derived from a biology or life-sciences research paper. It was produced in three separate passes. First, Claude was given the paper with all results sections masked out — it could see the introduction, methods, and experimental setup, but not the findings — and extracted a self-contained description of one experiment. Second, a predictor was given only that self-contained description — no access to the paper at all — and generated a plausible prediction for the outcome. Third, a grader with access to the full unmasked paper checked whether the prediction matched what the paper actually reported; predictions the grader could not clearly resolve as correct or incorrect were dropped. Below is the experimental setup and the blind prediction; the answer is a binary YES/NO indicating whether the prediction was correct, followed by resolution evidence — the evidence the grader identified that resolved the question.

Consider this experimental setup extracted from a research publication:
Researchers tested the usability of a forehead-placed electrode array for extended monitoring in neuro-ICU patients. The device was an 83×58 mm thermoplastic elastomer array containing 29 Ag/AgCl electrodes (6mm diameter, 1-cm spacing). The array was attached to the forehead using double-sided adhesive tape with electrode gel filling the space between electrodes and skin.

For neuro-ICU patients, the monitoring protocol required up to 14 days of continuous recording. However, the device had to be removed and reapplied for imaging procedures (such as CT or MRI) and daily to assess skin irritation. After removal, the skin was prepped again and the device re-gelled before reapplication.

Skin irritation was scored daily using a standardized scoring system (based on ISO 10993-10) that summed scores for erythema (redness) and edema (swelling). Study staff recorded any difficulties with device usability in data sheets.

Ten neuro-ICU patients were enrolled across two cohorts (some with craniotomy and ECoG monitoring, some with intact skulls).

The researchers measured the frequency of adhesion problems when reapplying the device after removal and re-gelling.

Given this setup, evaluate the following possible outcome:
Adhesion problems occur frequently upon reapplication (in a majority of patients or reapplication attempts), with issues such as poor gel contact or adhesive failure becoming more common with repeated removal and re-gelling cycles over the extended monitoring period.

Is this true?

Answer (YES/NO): YES